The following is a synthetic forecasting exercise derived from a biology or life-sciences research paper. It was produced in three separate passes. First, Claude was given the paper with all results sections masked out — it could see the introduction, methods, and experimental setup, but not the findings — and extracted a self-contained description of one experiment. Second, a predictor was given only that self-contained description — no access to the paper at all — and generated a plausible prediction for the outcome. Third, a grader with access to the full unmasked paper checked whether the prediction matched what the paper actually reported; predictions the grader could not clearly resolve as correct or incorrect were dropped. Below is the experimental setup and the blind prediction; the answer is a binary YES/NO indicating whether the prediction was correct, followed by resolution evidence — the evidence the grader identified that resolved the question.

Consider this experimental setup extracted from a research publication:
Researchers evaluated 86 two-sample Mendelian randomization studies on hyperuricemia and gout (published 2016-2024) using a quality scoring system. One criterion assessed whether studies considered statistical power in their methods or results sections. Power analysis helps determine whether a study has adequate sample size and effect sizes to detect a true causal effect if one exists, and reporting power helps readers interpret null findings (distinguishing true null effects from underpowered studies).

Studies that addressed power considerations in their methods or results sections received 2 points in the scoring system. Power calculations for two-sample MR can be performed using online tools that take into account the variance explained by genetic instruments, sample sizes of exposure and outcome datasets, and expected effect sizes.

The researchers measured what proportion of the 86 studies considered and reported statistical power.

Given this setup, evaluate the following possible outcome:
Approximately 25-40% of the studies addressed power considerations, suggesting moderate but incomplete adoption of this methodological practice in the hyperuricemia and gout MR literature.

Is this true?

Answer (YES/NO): NO